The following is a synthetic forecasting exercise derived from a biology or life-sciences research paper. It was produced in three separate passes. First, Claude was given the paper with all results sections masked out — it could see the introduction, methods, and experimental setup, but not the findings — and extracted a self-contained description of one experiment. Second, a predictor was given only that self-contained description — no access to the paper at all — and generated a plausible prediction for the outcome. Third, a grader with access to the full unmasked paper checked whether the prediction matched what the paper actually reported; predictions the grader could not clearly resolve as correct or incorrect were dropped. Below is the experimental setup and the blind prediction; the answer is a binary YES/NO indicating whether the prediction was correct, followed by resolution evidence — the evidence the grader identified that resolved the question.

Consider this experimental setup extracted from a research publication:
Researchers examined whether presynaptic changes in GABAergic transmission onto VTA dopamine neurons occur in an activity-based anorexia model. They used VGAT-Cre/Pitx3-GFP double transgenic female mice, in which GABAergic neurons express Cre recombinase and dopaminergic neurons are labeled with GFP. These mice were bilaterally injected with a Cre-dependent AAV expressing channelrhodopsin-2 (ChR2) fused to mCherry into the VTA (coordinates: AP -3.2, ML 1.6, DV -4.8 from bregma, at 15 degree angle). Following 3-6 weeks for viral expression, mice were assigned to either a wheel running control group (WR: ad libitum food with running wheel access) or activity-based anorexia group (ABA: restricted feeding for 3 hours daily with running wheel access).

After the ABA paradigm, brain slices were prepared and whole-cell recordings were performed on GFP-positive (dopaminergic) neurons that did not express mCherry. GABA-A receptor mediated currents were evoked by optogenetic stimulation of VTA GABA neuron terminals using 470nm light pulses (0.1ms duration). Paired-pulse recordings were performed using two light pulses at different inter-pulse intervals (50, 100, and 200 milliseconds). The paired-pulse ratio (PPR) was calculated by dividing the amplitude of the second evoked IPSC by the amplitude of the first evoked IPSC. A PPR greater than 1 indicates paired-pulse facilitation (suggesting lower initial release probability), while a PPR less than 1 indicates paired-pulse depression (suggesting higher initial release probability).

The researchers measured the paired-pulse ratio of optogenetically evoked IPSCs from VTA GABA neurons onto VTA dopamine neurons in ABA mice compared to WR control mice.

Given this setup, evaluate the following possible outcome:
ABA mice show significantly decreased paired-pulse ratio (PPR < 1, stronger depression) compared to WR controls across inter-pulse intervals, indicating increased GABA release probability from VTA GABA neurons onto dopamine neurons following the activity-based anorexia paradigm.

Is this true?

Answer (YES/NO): NO